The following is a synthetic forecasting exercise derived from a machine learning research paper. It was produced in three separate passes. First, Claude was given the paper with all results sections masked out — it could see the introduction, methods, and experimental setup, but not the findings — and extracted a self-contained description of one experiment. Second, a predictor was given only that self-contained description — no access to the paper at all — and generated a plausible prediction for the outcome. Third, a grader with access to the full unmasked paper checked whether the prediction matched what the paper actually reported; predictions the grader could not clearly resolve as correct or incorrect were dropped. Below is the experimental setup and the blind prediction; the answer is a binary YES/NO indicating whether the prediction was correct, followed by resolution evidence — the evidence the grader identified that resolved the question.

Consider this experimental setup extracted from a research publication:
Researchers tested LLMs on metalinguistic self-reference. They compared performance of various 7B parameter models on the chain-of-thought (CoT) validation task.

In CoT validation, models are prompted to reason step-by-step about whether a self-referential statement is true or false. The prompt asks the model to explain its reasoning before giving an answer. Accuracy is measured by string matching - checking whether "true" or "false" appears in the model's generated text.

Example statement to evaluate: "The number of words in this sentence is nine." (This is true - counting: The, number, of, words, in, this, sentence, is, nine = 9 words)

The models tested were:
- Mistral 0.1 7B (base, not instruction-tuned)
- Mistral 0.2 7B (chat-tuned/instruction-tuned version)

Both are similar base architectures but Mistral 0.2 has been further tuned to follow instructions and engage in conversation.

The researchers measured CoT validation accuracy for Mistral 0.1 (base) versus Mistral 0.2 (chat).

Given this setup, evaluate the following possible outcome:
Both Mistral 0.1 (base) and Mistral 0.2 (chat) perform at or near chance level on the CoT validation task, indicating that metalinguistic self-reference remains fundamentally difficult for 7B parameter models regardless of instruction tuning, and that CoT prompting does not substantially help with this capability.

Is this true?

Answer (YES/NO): NO